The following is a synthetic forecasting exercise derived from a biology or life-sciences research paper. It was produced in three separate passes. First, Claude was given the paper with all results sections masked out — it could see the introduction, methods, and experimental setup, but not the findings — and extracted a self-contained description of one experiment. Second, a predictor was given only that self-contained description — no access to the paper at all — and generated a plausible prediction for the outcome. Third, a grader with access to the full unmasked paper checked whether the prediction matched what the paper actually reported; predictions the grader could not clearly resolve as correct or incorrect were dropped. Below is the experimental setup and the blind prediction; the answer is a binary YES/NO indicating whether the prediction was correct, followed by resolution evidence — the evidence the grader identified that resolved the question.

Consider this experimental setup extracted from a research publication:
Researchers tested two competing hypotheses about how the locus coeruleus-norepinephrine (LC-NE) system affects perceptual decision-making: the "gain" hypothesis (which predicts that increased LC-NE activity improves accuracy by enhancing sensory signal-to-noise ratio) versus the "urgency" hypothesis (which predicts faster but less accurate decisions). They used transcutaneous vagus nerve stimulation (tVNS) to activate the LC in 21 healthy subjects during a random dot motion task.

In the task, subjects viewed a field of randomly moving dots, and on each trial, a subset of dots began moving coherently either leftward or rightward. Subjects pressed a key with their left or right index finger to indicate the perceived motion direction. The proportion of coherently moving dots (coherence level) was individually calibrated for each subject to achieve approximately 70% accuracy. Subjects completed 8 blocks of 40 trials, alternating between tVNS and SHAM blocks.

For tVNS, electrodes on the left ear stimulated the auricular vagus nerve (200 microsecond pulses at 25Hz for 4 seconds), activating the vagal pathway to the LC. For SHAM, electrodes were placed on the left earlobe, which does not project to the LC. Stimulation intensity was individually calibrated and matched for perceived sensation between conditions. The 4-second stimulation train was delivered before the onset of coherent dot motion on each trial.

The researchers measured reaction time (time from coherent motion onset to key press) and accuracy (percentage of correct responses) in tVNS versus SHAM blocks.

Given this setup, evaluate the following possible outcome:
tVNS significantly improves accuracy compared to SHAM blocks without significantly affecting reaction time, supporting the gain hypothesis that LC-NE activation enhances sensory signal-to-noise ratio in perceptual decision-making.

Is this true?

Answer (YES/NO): YES